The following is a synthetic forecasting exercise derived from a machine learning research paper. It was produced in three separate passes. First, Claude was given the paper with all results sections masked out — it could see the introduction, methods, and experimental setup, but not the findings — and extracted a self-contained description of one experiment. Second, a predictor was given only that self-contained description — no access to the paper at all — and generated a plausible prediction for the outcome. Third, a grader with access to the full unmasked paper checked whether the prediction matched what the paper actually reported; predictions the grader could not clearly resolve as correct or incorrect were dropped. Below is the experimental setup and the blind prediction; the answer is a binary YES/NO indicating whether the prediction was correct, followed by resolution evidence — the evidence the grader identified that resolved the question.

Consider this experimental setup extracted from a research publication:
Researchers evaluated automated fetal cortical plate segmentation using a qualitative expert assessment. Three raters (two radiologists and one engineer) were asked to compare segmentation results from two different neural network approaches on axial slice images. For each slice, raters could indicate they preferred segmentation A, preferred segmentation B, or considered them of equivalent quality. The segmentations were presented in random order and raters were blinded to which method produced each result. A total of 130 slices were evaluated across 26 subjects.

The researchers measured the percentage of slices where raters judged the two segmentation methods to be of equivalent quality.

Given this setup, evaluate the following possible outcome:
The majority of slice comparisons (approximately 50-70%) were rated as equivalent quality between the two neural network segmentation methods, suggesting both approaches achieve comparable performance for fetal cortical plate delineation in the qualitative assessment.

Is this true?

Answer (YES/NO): NO